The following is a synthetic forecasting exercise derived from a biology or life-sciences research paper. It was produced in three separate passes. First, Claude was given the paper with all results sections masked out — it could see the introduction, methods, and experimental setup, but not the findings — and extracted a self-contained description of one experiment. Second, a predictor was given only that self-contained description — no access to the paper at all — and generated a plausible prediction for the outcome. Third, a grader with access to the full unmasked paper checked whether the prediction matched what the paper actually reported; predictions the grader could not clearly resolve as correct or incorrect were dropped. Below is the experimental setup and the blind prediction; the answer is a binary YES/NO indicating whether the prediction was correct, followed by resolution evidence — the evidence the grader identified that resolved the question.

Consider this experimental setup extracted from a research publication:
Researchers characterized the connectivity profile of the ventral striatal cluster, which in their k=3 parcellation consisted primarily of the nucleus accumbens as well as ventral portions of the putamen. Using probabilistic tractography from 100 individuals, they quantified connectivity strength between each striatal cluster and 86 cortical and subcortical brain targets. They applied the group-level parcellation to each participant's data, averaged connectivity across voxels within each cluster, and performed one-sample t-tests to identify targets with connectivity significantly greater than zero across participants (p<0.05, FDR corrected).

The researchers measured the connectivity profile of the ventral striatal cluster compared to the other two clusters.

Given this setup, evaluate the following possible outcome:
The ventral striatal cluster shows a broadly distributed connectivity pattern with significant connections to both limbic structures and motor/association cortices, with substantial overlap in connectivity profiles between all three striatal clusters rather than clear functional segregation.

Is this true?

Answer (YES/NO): NO